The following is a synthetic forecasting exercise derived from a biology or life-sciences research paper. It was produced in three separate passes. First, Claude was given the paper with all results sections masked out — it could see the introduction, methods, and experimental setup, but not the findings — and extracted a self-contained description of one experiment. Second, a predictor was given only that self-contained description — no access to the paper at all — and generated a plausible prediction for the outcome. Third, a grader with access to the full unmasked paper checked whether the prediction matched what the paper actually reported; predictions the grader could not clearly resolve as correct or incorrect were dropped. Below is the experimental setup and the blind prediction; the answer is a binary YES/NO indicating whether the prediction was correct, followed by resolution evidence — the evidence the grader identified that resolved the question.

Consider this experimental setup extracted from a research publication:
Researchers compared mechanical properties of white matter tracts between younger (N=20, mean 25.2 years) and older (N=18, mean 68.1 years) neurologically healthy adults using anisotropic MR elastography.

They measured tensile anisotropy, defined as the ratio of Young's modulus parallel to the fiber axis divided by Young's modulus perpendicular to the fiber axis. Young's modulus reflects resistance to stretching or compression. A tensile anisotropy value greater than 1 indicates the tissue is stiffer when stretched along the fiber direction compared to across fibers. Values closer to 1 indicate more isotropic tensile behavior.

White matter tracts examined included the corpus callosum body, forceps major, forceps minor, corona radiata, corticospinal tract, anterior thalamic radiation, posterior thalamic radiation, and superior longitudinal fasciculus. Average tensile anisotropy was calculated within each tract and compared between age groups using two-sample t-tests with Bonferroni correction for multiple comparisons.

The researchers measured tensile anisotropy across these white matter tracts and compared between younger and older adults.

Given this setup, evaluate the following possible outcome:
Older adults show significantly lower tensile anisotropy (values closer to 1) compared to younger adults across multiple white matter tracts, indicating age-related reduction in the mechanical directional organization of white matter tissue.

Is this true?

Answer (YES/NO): YES